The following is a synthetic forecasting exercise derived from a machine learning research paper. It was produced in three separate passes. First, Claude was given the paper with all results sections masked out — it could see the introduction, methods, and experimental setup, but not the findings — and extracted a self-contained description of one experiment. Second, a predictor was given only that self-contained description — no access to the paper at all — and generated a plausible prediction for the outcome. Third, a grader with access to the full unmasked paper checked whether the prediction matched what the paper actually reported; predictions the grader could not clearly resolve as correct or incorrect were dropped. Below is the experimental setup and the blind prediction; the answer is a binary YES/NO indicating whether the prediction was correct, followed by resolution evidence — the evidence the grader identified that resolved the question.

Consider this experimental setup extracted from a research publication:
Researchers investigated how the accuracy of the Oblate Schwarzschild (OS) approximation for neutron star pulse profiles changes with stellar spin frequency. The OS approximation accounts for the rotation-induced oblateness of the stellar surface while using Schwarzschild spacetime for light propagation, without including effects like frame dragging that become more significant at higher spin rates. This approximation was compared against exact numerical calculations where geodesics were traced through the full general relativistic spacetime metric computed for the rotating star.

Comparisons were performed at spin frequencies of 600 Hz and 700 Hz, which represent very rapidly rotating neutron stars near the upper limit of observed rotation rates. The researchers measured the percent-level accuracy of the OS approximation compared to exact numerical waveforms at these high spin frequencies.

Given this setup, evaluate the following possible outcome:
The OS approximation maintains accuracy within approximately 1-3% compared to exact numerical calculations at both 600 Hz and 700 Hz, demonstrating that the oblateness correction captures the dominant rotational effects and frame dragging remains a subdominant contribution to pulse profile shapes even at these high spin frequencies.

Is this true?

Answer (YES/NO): NO